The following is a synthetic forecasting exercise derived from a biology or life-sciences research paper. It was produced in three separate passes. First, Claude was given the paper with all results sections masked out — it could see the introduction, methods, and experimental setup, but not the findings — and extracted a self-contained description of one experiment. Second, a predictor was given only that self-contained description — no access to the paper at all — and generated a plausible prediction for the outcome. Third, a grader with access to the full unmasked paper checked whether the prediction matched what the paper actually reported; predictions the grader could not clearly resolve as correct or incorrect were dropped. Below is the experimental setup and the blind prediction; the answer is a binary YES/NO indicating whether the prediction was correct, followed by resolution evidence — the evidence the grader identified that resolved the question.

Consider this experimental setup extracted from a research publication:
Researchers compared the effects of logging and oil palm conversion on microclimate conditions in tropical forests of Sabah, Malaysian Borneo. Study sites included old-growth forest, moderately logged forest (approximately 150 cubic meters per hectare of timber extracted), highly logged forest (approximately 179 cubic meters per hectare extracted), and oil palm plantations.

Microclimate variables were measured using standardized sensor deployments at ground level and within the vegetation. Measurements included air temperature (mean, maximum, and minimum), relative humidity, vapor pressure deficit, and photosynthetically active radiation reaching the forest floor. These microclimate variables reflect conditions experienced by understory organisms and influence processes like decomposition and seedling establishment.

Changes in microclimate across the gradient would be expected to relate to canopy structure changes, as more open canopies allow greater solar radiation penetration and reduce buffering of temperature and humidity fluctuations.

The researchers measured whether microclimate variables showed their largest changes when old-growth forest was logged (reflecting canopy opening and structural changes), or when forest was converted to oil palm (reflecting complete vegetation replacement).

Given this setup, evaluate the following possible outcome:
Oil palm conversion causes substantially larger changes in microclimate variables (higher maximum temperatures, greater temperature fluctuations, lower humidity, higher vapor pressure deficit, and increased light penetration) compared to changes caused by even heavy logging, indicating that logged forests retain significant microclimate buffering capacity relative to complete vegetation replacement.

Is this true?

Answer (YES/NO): NO